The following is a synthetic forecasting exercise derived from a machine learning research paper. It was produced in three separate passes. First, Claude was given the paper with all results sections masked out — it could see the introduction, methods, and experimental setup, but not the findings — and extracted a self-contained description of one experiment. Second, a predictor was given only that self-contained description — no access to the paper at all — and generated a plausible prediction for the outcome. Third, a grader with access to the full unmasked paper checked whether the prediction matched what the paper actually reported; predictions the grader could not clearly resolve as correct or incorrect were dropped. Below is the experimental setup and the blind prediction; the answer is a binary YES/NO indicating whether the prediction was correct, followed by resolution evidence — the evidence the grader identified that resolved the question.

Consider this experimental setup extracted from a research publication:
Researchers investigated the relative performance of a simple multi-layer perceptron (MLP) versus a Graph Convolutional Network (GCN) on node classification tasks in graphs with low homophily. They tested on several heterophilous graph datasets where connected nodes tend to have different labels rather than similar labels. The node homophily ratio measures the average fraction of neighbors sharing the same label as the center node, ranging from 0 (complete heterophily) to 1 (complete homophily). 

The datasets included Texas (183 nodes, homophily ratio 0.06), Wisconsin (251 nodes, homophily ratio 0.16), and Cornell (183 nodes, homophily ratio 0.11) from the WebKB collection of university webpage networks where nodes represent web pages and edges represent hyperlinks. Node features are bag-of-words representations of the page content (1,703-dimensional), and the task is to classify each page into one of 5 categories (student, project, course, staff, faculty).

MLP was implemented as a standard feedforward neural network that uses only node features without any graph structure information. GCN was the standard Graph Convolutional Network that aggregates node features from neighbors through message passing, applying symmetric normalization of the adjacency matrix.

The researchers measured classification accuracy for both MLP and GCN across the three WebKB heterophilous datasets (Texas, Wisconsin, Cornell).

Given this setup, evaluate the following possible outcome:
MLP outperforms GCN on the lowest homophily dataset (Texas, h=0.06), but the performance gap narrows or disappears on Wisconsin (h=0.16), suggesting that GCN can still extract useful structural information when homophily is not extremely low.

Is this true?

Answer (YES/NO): NO